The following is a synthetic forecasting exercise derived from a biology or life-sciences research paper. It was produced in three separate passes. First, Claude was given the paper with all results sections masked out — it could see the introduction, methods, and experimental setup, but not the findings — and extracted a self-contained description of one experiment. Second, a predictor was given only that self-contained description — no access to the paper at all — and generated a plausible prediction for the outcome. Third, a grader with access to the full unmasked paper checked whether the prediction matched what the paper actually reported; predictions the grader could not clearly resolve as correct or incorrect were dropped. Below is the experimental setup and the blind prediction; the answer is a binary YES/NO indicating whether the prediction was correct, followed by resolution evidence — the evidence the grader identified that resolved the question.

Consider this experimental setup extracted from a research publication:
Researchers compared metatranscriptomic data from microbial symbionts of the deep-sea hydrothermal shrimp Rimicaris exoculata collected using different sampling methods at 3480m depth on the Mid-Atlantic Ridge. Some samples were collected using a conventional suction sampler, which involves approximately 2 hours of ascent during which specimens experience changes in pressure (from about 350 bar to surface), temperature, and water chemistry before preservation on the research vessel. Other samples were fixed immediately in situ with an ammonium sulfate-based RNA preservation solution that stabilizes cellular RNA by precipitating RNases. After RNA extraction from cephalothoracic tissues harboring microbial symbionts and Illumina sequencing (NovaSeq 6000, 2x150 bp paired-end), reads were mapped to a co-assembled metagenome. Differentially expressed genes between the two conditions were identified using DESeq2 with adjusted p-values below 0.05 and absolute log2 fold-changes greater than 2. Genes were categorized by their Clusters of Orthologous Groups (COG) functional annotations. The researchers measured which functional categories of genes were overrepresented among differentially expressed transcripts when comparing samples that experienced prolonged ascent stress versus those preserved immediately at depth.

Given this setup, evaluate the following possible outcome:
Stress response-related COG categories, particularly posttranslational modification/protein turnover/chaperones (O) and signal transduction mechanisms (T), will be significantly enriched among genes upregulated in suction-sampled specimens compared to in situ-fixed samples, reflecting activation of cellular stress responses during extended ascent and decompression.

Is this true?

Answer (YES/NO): YES